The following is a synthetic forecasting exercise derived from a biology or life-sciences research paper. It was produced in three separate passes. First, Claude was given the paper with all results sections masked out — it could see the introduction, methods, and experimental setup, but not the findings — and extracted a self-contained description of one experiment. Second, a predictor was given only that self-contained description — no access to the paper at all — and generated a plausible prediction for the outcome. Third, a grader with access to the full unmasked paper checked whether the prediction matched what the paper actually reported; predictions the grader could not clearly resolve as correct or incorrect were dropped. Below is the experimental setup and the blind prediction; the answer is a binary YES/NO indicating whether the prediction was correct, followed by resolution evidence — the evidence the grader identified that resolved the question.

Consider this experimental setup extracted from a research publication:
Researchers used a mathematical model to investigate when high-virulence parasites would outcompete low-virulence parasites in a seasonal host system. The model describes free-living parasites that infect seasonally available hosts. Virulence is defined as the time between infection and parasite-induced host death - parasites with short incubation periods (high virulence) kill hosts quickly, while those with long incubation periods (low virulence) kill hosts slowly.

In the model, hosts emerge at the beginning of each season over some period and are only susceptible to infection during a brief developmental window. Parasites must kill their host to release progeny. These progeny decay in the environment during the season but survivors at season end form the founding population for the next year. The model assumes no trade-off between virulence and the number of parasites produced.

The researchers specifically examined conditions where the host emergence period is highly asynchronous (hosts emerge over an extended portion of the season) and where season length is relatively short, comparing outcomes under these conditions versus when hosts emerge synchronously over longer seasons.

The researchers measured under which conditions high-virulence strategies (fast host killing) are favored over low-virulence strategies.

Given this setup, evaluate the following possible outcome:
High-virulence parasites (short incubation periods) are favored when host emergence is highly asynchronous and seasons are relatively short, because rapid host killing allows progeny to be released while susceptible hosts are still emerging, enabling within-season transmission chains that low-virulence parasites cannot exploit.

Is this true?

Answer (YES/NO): NO